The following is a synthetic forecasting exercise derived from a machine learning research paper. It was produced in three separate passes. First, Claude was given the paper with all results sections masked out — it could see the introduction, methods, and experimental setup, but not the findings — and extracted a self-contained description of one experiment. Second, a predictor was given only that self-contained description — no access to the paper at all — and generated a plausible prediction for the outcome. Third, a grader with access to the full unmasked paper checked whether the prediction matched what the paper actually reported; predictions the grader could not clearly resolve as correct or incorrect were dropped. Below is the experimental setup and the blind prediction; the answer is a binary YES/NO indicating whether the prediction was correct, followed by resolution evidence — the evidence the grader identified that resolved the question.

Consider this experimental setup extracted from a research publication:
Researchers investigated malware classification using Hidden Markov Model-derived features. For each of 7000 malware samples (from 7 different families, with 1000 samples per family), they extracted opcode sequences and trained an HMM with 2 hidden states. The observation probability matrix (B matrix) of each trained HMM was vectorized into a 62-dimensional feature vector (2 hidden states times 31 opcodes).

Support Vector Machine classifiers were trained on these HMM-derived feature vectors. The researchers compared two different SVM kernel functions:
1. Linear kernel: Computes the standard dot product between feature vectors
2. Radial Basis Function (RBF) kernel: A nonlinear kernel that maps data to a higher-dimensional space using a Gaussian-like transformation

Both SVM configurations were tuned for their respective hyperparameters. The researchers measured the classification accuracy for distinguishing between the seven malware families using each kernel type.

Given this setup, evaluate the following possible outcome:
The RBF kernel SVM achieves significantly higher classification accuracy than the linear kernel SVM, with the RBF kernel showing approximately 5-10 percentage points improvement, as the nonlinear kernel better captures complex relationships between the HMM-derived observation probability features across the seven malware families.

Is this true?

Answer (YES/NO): NO